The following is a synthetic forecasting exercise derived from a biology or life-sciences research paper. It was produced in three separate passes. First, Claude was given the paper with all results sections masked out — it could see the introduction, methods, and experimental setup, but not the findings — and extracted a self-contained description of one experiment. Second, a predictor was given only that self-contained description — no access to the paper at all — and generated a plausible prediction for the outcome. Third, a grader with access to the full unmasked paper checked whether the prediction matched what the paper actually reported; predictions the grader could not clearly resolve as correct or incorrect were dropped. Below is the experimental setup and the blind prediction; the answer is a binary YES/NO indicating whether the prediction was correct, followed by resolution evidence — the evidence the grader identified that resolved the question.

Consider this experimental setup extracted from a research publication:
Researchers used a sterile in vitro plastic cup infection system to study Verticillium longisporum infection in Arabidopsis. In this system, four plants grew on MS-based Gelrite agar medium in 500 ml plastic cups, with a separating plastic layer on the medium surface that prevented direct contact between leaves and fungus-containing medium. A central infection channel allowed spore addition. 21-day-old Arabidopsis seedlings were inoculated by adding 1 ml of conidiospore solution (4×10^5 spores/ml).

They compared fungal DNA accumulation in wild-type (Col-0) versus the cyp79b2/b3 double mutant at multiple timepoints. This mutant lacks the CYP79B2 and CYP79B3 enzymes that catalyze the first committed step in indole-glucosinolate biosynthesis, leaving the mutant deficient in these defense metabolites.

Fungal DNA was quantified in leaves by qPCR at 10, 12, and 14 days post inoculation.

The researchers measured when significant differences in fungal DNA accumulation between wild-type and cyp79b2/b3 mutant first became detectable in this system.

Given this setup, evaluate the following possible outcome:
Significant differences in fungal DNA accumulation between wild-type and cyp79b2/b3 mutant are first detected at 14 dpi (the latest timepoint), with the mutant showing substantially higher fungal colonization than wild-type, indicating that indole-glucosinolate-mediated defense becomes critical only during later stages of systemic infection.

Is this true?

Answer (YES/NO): NO